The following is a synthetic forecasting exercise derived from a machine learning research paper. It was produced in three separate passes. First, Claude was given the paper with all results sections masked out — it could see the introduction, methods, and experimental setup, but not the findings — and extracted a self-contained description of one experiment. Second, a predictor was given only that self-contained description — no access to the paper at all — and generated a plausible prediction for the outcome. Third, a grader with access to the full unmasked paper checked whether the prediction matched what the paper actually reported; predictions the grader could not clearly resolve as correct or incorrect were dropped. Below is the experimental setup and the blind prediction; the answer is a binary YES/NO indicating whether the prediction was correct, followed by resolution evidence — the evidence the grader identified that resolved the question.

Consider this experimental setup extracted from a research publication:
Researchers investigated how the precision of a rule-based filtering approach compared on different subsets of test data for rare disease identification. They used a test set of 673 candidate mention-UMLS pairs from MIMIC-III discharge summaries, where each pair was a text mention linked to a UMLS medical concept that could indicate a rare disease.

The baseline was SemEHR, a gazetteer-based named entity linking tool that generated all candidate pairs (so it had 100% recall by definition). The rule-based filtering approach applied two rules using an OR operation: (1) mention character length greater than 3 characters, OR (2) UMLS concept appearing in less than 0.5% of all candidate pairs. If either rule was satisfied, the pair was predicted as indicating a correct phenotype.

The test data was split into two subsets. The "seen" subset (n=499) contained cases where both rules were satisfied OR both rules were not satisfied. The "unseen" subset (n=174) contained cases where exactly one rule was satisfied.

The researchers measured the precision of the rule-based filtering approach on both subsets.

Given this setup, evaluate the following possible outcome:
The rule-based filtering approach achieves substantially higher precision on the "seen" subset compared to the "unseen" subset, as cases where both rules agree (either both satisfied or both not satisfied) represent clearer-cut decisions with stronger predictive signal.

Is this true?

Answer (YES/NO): YES